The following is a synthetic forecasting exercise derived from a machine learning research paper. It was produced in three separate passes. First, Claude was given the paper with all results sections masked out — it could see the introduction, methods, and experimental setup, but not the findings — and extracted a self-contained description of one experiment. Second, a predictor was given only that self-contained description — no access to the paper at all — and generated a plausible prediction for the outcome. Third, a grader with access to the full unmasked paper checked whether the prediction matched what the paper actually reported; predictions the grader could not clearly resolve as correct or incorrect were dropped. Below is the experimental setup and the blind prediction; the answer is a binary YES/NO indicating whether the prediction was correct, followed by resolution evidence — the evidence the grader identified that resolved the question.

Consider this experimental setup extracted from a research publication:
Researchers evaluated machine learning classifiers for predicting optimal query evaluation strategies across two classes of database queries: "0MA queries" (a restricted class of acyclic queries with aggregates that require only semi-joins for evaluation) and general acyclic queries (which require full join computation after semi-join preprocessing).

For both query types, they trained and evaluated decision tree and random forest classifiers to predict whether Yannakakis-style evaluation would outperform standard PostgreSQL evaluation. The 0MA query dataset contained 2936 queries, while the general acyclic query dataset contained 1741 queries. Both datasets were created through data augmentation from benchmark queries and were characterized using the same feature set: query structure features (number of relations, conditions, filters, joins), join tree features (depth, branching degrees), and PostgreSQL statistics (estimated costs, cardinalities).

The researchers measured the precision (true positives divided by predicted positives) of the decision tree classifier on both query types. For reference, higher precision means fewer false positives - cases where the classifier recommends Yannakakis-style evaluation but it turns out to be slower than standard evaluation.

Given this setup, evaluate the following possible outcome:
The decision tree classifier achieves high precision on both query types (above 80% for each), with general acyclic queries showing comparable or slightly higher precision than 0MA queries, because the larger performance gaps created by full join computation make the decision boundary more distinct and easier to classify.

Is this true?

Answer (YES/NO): YES